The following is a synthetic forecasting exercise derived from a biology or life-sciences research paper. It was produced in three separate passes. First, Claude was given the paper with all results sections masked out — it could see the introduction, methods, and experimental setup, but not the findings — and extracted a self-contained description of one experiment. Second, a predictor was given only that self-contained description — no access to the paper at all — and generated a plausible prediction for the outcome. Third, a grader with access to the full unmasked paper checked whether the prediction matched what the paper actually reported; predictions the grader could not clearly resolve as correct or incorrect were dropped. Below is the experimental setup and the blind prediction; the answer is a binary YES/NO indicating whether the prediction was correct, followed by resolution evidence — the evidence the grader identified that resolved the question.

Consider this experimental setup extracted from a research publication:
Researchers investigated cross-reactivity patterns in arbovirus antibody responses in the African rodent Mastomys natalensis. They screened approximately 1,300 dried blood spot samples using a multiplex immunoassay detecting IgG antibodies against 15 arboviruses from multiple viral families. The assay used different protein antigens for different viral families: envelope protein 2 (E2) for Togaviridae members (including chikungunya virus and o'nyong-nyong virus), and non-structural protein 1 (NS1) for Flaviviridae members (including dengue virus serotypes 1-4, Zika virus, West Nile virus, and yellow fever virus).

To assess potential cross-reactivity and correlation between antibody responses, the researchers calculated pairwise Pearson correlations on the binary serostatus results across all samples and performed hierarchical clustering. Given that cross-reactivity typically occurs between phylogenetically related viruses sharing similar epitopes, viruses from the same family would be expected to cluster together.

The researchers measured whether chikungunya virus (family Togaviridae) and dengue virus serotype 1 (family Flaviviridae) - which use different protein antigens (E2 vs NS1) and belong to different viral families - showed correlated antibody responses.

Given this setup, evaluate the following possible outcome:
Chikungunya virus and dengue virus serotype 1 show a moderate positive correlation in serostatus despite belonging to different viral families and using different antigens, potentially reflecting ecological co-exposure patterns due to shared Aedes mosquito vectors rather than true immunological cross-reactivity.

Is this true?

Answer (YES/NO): YES